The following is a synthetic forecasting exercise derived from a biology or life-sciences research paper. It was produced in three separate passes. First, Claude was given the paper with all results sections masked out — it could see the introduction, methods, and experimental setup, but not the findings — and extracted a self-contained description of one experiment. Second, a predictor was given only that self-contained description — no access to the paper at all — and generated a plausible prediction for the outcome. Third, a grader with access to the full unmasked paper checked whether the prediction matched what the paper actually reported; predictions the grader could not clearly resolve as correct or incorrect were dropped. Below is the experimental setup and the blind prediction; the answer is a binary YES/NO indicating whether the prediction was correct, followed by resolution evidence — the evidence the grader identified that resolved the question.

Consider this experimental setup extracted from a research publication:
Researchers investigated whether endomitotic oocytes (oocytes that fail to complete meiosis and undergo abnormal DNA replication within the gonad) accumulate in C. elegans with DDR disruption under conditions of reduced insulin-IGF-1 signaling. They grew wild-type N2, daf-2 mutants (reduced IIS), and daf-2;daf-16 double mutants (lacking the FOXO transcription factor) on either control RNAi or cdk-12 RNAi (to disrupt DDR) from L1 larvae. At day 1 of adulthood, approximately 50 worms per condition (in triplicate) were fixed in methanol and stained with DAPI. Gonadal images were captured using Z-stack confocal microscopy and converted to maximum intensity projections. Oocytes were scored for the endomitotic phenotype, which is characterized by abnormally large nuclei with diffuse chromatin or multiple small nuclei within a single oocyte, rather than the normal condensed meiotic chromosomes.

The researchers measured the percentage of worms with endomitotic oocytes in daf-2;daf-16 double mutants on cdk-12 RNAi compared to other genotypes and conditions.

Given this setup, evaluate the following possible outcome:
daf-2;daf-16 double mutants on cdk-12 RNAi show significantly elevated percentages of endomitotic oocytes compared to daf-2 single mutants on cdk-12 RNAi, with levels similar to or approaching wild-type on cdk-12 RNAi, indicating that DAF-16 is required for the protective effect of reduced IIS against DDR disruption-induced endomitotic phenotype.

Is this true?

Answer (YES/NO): YES